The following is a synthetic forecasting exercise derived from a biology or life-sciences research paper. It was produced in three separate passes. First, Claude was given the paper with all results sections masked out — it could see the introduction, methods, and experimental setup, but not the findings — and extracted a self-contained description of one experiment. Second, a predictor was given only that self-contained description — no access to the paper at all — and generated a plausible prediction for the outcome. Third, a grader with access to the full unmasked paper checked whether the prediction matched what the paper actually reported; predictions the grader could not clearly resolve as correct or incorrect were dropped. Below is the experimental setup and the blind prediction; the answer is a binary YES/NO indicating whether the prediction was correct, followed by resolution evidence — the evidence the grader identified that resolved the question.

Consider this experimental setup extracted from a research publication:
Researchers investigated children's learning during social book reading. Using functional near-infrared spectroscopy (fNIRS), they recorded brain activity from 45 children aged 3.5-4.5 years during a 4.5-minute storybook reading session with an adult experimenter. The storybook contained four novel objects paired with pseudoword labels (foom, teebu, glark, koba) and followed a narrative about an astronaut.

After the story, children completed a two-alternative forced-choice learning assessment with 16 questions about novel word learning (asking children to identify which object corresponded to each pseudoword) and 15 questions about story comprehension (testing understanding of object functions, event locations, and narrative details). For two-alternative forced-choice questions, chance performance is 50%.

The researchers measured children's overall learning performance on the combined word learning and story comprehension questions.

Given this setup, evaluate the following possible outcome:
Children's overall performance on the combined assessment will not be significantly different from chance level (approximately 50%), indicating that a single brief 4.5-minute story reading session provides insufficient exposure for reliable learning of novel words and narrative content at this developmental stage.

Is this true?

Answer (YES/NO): NO